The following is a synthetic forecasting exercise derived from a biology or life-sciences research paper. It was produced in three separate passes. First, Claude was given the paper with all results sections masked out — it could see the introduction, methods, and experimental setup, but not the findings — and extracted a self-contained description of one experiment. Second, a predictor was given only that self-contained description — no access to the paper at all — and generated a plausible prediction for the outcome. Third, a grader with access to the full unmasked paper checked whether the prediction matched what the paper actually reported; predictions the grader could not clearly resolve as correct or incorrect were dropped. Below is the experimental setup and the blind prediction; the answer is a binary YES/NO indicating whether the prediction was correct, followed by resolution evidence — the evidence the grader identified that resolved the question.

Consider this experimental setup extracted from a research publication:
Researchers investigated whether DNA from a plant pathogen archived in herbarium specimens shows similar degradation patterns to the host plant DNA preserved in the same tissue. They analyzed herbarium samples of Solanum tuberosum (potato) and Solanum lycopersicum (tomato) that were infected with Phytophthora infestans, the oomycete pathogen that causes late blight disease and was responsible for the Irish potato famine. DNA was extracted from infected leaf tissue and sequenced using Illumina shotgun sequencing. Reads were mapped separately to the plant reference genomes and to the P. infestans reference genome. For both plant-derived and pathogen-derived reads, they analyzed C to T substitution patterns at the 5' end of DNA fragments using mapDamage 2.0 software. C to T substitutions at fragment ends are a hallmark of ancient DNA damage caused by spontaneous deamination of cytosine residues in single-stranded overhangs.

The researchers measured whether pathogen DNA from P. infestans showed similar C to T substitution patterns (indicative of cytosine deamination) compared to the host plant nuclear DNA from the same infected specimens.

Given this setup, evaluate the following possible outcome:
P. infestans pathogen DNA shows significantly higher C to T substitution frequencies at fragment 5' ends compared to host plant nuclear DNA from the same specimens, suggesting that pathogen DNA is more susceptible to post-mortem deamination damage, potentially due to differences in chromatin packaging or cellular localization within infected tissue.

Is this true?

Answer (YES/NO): NO